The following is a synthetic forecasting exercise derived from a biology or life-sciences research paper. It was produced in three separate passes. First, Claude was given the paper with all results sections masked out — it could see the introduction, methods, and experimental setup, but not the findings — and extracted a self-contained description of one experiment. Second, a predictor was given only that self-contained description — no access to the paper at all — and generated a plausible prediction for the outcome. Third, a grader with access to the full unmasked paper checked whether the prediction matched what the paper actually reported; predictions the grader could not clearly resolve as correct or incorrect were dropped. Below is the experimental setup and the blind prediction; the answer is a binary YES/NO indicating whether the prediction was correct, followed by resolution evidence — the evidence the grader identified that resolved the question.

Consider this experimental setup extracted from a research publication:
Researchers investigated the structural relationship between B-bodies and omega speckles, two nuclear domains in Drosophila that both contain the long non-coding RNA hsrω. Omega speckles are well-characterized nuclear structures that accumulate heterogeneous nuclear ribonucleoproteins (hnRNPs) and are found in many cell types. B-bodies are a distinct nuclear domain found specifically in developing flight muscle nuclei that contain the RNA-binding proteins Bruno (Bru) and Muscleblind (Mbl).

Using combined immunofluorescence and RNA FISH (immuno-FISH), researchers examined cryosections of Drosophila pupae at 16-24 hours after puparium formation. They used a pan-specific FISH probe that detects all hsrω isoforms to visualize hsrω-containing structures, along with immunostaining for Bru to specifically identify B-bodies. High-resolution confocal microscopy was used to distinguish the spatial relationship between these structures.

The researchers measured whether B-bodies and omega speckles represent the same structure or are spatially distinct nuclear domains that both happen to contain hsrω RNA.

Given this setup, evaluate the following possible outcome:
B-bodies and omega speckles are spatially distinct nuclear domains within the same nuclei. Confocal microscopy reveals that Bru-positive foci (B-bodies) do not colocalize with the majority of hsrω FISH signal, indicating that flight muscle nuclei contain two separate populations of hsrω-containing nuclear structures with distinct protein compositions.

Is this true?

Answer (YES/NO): NO